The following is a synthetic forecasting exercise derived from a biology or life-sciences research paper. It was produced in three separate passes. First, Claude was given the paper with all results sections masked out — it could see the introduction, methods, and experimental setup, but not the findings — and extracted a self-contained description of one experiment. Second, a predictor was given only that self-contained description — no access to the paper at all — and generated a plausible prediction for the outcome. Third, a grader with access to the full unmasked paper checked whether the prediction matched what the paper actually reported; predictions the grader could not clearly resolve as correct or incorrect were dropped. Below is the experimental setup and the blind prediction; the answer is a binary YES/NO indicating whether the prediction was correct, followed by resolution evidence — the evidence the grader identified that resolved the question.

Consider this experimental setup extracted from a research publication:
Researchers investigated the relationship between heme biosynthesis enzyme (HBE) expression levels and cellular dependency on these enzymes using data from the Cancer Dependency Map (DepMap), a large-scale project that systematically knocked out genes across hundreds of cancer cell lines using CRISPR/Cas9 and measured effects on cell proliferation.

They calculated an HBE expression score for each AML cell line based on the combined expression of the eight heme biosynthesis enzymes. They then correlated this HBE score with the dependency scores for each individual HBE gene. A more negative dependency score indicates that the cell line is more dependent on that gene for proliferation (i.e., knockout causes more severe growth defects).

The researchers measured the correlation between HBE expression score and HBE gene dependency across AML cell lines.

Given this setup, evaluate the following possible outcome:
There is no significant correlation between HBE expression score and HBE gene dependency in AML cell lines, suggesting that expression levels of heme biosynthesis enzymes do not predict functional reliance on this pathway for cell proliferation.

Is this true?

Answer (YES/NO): NO